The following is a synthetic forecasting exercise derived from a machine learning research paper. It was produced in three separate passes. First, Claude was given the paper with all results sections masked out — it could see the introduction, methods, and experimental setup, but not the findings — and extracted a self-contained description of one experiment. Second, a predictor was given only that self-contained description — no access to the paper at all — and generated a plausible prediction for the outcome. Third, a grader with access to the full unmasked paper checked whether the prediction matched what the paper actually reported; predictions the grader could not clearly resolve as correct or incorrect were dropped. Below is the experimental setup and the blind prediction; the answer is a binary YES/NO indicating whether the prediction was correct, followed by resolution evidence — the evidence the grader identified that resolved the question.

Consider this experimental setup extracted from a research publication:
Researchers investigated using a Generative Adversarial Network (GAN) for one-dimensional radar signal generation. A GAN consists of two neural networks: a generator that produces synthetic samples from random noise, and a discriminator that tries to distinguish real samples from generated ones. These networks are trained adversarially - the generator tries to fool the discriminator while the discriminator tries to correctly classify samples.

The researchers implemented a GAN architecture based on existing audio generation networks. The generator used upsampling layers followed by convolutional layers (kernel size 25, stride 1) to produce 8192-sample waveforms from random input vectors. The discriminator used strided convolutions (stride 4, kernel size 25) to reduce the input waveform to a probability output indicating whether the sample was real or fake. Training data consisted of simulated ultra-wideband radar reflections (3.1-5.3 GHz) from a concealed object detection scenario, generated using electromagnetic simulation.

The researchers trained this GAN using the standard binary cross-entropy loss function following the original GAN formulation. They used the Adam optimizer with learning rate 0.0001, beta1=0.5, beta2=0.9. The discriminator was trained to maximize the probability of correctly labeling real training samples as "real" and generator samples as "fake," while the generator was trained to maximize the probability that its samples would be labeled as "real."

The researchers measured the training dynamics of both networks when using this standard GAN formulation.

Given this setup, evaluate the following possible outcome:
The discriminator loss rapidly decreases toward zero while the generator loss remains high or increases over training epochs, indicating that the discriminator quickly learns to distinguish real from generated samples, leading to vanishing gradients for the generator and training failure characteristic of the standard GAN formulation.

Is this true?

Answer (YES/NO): YES